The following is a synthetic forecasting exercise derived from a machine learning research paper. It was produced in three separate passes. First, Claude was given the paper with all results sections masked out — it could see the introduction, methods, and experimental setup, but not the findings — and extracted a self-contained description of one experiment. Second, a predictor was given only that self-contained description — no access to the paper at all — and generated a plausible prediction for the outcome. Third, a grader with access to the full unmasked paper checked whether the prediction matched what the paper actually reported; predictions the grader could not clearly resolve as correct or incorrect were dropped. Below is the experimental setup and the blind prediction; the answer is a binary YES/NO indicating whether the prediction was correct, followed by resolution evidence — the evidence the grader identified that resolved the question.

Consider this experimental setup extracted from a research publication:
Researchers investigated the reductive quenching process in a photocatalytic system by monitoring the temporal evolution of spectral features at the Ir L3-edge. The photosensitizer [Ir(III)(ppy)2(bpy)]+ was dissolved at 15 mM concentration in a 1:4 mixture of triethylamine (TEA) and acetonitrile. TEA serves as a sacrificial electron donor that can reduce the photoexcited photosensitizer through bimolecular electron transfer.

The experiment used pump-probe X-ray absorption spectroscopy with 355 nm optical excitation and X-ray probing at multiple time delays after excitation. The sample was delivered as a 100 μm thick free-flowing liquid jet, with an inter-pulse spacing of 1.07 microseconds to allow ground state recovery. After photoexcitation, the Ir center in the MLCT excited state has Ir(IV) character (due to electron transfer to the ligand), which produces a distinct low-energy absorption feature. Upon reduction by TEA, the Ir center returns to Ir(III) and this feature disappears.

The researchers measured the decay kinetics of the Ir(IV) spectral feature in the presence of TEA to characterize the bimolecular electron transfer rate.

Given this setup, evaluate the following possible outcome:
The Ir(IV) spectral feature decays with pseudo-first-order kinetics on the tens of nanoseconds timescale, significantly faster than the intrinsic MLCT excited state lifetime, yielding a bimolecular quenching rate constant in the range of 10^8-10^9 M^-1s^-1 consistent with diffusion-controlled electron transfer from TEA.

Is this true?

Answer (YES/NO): NO